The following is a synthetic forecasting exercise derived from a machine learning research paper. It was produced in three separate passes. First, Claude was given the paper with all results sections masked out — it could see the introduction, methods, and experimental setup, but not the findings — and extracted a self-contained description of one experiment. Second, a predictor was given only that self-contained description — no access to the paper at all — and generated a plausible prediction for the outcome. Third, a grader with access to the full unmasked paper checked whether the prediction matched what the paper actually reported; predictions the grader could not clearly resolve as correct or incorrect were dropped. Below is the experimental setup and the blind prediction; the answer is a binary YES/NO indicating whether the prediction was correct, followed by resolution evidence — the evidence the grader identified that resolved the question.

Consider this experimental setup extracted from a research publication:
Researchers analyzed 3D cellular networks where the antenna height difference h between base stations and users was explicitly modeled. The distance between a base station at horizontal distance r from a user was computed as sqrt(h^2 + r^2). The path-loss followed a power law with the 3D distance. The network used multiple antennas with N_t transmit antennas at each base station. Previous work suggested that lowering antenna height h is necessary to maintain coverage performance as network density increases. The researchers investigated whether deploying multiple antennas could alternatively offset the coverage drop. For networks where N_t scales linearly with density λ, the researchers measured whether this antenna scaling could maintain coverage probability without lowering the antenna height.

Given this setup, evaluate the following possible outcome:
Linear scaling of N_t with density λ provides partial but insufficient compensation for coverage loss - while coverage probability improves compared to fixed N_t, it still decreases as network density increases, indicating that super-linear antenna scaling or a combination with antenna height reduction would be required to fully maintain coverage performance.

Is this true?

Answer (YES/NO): YES